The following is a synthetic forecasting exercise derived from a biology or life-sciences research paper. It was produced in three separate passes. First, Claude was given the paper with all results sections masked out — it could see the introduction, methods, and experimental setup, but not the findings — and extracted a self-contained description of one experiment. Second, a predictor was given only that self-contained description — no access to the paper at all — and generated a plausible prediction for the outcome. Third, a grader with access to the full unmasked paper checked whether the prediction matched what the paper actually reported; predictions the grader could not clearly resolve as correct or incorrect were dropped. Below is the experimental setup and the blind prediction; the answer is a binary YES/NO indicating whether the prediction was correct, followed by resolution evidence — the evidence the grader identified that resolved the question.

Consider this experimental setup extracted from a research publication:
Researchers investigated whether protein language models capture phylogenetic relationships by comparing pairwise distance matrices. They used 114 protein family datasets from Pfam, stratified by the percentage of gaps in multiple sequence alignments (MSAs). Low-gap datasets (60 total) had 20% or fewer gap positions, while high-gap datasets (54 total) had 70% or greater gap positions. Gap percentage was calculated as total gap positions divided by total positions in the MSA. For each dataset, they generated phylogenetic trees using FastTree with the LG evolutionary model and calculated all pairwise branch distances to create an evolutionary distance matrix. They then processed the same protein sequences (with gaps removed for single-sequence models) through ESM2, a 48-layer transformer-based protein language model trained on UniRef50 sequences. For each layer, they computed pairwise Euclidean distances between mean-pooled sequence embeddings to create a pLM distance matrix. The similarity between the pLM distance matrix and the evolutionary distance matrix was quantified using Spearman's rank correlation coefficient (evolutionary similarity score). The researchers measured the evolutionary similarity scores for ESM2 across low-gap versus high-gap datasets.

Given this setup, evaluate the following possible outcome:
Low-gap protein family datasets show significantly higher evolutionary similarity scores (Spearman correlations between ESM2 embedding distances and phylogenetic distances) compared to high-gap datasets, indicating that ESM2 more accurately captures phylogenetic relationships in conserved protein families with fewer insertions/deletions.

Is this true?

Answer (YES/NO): YES